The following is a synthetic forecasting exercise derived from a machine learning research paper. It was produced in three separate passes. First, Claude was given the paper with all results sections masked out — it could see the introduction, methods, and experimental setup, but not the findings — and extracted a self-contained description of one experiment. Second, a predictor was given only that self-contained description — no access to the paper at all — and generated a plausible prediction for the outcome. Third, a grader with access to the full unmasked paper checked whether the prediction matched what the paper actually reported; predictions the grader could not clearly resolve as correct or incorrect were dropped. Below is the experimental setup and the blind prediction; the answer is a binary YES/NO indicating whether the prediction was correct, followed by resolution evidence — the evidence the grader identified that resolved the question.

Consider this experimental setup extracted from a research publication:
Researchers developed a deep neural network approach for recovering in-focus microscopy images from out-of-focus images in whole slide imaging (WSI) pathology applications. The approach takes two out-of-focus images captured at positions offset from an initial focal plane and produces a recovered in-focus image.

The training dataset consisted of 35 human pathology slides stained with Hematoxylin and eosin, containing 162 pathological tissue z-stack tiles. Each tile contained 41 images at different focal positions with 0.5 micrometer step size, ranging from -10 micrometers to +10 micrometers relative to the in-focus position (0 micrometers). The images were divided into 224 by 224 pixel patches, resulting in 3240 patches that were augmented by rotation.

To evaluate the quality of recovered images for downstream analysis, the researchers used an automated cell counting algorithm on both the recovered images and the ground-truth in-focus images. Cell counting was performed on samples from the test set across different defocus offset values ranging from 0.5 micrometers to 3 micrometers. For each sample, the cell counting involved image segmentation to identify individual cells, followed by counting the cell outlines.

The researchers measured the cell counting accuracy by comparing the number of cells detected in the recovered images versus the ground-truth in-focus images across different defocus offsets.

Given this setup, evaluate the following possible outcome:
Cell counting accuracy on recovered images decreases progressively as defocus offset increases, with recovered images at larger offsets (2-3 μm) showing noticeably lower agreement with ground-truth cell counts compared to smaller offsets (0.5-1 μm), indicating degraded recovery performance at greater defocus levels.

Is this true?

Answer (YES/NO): NO